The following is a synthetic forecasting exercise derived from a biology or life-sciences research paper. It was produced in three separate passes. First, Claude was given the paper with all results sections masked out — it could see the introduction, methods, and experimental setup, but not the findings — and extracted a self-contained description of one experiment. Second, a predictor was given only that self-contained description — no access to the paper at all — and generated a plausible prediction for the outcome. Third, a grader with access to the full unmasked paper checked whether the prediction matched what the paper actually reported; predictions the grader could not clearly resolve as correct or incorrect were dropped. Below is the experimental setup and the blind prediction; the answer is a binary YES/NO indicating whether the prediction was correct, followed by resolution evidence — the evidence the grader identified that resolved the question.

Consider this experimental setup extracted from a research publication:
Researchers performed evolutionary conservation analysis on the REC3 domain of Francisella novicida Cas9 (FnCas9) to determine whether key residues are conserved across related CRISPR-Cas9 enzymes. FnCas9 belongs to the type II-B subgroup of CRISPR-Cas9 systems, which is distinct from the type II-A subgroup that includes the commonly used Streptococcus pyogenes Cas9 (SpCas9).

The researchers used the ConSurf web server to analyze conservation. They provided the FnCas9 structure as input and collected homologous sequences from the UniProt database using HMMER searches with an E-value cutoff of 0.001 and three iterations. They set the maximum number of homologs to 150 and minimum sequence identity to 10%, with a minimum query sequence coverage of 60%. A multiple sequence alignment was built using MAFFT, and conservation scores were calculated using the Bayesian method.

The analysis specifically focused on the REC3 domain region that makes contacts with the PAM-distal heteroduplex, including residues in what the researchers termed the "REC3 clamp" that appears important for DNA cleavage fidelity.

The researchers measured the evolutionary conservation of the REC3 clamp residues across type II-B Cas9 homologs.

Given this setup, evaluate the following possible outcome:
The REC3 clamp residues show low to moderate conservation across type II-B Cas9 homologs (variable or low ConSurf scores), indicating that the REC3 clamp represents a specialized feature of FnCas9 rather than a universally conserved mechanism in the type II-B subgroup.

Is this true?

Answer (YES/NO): NO